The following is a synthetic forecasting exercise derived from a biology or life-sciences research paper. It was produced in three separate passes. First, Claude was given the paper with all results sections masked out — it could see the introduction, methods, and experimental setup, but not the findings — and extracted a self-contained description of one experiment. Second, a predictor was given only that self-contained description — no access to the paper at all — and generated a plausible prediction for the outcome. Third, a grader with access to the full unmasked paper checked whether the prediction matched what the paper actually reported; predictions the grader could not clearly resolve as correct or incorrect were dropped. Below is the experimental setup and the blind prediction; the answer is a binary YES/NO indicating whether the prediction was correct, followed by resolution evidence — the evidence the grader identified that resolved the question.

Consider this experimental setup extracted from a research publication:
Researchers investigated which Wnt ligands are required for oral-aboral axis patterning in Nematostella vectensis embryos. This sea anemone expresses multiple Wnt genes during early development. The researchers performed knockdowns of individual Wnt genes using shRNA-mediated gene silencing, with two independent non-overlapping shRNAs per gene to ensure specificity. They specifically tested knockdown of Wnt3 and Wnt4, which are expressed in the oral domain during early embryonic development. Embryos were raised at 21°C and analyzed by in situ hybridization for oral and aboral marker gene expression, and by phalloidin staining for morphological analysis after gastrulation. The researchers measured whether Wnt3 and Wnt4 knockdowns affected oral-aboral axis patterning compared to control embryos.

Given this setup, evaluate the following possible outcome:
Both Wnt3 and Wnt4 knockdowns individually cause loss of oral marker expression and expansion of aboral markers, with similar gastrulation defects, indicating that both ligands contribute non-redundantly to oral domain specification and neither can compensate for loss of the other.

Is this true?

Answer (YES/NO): NO